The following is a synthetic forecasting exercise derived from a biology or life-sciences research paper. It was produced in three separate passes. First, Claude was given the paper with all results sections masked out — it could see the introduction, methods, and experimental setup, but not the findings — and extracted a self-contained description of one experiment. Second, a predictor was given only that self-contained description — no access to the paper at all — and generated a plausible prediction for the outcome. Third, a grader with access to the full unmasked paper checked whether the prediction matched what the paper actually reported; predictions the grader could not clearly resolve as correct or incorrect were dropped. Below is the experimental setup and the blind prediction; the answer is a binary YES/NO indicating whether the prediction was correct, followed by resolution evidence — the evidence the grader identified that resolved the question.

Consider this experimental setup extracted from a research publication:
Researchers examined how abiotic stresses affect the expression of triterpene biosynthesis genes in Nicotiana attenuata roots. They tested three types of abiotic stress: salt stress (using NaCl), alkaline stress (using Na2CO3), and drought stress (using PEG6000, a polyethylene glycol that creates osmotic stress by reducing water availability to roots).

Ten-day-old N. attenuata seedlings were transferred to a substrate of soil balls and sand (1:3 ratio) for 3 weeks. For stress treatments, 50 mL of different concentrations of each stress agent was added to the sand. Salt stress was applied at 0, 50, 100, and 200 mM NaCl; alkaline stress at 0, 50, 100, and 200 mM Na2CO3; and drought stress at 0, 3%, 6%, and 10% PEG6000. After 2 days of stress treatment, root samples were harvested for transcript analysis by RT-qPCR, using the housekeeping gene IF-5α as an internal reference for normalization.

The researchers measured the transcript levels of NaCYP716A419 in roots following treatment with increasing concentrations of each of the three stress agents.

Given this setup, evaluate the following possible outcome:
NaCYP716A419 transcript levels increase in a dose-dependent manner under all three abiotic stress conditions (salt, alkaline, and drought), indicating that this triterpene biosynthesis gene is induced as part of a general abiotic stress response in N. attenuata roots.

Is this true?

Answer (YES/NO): NO